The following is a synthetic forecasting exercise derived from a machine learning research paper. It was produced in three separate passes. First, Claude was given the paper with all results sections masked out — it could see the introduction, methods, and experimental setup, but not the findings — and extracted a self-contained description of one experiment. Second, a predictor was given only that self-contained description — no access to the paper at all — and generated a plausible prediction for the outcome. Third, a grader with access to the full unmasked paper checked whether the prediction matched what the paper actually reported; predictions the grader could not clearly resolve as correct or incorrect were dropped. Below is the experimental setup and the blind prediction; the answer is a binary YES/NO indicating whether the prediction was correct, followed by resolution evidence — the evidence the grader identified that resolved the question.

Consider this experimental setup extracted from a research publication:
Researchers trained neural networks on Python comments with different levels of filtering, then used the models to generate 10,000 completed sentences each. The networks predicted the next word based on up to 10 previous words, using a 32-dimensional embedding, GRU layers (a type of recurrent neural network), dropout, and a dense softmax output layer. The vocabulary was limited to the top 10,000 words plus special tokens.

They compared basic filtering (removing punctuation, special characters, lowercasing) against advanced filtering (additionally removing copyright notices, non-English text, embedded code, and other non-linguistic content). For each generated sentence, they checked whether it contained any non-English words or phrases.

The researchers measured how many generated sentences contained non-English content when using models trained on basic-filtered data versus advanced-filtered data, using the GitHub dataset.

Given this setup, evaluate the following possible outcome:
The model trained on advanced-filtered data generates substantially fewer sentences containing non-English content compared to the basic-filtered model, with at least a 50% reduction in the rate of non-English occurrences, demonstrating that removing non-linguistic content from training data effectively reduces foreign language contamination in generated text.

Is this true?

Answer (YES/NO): YES